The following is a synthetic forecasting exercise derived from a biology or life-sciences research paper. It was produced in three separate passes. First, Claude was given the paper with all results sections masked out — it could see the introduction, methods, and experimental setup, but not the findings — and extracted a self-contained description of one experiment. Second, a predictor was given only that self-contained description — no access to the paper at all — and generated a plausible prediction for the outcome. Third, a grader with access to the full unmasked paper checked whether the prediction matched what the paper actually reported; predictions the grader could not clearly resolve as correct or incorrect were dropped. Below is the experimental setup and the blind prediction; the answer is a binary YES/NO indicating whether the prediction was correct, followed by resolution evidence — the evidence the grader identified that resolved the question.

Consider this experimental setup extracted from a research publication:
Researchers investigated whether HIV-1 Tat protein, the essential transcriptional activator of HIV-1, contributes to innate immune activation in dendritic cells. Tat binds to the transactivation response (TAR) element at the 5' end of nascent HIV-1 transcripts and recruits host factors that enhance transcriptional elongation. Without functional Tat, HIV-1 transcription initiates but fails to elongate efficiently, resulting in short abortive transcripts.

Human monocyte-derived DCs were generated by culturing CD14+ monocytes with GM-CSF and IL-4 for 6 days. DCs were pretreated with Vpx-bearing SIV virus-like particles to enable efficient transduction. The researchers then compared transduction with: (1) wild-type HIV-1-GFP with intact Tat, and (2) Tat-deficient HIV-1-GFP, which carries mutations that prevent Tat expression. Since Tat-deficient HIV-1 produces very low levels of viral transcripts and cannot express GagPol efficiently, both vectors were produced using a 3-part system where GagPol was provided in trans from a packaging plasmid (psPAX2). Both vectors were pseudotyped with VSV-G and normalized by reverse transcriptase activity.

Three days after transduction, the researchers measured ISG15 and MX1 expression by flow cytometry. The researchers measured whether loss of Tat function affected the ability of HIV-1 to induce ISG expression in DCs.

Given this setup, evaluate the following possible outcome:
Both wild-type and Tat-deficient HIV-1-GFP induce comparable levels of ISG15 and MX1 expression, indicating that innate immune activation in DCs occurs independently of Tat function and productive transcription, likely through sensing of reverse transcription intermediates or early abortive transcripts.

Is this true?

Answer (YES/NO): NO